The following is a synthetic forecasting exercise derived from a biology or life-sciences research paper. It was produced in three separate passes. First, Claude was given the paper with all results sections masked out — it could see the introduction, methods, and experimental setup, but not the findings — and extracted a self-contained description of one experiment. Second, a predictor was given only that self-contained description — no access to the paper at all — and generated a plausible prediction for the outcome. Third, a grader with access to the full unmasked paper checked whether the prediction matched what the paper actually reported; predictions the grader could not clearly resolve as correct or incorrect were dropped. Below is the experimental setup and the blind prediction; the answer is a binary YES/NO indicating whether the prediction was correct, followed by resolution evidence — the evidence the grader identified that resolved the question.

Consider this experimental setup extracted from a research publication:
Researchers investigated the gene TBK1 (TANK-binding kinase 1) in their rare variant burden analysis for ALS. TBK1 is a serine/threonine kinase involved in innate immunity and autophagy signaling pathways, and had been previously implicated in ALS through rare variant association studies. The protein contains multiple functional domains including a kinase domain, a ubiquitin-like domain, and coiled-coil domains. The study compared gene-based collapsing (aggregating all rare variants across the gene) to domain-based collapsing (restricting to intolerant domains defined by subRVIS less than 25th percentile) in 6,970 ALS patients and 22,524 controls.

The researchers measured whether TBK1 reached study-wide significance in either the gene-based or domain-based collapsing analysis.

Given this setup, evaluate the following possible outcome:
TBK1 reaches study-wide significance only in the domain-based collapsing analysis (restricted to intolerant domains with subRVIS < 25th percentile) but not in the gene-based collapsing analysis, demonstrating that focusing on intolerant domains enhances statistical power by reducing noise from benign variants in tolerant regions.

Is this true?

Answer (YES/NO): NO